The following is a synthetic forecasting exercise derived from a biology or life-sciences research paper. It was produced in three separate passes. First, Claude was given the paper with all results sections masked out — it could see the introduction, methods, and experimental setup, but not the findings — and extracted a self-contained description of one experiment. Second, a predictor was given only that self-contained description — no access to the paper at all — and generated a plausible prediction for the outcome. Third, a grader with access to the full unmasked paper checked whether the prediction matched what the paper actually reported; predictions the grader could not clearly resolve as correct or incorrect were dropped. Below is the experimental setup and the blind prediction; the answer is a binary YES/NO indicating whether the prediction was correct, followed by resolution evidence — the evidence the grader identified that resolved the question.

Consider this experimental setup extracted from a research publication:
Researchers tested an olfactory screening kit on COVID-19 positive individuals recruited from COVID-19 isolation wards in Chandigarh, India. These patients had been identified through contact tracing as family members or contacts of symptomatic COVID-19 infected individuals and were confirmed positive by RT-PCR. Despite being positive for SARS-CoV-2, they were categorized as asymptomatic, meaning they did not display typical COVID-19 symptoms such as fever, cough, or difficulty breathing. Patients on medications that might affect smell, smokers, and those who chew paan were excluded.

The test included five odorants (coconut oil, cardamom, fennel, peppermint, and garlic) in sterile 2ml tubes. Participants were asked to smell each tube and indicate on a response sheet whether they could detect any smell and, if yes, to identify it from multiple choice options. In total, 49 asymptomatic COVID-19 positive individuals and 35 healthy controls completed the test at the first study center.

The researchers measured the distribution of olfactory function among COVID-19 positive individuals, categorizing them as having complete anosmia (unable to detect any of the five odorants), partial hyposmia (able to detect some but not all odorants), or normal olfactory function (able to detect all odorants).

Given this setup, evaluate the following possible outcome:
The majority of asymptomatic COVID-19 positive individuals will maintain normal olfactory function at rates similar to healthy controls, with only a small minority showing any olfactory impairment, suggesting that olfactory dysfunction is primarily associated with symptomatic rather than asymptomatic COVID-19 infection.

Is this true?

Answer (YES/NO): NO